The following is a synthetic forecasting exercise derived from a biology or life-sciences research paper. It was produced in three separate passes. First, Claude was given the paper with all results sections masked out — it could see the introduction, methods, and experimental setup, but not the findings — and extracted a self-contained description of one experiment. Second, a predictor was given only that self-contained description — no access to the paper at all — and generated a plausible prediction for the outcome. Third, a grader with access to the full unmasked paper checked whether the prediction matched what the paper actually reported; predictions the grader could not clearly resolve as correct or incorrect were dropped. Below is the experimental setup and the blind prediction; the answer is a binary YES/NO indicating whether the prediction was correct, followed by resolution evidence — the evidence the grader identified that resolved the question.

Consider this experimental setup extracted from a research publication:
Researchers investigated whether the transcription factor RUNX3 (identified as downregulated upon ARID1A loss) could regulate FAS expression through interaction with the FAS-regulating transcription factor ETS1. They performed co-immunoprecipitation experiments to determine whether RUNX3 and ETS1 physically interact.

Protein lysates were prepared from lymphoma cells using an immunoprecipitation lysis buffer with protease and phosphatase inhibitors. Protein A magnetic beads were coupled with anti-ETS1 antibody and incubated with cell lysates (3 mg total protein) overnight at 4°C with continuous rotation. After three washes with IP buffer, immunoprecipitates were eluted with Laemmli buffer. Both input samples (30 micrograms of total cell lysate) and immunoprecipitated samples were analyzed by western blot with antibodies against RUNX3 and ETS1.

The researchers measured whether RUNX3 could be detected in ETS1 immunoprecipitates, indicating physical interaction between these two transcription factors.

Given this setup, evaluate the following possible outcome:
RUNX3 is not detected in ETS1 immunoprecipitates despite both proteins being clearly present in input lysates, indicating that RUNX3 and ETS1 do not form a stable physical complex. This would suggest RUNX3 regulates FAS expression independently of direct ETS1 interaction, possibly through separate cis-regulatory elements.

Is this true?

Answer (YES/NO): NO